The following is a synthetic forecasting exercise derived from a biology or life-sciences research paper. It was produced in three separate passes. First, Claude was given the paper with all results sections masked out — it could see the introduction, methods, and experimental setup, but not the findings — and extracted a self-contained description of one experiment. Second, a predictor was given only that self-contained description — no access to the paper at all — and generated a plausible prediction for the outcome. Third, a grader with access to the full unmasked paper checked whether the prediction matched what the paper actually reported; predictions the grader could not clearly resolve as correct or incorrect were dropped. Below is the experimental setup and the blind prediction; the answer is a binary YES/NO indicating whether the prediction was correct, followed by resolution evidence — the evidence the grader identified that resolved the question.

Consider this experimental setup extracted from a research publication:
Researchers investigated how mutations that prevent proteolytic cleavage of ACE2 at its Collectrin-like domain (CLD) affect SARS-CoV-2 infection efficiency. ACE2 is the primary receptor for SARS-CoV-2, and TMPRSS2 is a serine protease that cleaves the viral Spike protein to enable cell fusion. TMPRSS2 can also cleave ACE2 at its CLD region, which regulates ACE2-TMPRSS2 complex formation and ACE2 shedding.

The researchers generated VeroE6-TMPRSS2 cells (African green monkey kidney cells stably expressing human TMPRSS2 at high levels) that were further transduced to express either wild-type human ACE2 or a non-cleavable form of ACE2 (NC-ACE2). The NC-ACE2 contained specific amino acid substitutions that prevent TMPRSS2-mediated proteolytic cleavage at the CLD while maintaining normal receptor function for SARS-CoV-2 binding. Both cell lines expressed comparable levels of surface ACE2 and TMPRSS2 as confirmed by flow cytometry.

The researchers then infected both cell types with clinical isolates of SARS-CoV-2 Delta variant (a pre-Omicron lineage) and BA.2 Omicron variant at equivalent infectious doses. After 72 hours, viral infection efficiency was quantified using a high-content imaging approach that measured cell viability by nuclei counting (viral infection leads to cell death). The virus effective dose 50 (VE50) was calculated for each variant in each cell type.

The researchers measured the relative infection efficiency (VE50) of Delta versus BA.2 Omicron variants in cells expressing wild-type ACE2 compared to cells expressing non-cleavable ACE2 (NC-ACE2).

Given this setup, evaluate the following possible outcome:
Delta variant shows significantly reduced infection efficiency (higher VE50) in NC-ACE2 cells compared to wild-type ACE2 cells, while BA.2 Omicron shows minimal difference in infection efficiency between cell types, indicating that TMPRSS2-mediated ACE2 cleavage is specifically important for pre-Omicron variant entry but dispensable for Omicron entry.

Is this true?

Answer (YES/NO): NO